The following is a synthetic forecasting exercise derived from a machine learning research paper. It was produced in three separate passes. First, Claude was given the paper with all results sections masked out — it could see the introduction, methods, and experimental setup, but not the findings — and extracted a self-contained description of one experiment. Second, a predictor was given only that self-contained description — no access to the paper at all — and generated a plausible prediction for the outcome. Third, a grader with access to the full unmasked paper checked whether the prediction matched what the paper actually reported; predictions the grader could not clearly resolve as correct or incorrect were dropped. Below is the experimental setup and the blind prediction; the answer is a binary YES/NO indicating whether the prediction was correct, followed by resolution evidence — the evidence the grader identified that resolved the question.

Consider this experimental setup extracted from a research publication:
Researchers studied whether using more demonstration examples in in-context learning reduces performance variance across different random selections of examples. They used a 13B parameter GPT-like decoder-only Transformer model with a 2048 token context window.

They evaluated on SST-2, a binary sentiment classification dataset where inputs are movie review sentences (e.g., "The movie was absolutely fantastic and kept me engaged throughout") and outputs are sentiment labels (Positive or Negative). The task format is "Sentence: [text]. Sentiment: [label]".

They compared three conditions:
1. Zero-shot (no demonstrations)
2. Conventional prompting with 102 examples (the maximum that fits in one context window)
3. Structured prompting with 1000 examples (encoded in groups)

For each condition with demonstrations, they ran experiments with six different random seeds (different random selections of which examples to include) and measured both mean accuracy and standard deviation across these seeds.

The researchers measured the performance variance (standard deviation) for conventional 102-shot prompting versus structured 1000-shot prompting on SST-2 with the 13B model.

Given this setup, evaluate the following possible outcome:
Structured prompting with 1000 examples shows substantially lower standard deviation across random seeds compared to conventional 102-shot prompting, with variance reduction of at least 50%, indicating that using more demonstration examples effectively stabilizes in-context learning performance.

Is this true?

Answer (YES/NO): NO